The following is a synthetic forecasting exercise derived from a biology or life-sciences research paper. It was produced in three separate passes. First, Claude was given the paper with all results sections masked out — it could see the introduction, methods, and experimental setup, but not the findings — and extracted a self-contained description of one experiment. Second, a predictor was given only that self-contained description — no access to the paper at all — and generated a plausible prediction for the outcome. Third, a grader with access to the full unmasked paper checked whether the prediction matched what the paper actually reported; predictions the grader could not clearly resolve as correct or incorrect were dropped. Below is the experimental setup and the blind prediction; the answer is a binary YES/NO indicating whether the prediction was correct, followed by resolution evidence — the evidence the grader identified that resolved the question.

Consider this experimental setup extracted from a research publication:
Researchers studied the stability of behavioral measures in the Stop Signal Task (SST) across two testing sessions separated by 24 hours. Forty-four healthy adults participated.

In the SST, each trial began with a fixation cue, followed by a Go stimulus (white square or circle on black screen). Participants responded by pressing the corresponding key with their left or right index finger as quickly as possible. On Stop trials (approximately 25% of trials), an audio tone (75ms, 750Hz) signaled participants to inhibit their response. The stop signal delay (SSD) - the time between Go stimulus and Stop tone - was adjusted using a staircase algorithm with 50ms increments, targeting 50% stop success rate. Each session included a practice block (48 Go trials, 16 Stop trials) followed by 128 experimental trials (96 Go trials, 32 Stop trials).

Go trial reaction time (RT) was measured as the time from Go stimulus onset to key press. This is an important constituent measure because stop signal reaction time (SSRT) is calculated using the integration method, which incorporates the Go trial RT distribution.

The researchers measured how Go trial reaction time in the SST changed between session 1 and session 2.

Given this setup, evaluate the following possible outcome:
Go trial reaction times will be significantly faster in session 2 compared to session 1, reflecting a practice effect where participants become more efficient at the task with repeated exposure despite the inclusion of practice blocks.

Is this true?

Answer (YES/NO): NO